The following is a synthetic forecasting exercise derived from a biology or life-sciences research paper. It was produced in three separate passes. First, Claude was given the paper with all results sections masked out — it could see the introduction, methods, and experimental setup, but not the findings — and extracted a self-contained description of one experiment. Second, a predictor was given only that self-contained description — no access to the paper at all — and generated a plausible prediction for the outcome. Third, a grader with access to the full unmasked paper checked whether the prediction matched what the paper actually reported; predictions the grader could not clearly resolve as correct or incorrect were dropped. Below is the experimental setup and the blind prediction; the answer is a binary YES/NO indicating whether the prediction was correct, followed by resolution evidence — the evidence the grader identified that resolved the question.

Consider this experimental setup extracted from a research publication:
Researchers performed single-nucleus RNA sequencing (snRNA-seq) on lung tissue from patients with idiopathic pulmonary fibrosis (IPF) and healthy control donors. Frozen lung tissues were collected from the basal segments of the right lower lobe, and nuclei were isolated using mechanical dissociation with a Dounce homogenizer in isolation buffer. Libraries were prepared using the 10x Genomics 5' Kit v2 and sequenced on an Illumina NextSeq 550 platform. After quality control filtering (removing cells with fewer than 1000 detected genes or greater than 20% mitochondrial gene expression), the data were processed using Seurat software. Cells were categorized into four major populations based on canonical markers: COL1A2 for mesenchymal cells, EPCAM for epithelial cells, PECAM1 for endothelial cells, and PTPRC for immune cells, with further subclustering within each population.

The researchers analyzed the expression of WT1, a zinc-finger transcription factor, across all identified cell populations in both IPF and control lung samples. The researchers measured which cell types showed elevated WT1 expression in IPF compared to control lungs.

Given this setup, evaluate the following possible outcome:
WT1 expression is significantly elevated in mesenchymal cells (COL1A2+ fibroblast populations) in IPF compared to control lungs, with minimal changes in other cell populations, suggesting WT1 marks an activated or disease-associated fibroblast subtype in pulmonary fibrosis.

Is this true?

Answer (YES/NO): YES